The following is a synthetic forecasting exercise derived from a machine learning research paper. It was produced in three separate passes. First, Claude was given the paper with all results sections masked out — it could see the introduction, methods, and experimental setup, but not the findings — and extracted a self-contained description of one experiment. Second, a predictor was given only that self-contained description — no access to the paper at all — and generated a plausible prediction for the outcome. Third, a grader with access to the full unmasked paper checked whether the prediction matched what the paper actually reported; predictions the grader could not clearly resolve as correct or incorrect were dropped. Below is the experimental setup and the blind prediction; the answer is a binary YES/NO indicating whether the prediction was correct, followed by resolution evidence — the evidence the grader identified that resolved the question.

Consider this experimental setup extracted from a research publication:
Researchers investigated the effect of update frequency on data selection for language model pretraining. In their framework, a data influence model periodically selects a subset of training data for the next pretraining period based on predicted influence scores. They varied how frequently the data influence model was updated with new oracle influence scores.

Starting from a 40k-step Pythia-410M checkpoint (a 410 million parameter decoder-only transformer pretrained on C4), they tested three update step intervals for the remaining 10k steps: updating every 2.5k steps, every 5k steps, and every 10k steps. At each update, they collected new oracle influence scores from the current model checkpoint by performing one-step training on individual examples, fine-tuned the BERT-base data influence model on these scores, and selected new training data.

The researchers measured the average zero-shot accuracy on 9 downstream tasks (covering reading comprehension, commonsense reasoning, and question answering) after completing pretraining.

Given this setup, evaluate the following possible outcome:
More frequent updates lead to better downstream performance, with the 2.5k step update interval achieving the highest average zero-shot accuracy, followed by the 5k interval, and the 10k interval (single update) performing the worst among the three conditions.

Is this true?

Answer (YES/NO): NO